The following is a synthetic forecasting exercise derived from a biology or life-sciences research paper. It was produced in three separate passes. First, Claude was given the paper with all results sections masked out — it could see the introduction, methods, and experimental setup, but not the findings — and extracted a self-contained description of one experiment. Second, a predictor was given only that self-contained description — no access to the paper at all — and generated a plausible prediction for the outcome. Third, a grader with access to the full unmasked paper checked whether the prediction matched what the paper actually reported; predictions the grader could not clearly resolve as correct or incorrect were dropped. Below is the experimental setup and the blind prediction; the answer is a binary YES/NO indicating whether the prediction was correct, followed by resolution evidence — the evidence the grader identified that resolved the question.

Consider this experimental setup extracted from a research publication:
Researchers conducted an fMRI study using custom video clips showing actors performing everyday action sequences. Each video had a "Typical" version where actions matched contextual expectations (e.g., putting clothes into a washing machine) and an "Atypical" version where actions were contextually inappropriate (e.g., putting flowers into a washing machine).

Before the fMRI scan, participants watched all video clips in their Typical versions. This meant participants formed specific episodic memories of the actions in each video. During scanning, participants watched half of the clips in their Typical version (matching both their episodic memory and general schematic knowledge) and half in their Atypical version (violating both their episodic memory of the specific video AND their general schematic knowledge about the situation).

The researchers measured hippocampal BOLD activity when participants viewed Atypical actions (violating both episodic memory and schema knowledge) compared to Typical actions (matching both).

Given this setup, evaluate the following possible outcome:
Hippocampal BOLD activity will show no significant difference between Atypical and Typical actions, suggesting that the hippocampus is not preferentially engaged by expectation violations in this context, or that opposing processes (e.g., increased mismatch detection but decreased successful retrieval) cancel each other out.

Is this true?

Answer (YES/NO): NO